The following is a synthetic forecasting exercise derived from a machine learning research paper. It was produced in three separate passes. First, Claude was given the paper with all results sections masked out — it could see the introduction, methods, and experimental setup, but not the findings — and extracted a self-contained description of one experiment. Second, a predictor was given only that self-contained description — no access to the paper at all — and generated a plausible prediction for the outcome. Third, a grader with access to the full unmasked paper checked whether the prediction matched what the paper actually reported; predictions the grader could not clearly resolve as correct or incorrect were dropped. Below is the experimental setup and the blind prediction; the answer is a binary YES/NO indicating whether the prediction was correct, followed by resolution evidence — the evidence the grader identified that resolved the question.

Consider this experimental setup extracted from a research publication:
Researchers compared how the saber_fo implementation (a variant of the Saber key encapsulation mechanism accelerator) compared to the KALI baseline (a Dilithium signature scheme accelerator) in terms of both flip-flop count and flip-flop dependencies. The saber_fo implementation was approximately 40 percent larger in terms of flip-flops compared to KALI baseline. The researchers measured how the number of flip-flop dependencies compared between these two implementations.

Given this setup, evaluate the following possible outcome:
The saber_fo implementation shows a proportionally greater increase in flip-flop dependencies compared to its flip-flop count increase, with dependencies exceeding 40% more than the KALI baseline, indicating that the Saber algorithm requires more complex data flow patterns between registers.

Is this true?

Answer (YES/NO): YES